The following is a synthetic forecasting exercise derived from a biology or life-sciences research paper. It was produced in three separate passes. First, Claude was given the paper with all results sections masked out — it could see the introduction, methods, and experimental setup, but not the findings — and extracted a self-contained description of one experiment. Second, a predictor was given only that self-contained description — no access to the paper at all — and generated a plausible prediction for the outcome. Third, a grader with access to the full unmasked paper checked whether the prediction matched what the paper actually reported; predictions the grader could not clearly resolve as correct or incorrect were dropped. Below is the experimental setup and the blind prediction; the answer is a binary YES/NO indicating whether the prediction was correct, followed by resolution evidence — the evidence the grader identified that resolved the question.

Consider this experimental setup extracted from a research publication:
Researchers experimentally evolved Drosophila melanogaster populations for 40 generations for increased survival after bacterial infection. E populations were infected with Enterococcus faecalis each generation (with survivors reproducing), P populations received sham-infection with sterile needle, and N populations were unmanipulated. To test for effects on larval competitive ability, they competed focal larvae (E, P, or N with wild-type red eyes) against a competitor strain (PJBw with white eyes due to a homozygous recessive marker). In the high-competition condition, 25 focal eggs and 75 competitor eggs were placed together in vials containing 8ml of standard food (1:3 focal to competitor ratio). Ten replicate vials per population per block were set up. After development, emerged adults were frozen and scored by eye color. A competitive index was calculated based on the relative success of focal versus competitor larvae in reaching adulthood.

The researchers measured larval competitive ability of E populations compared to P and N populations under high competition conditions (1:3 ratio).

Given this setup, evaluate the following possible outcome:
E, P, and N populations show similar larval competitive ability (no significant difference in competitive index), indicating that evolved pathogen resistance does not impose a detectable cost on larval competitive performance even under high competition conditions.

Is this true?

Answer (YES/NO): NO